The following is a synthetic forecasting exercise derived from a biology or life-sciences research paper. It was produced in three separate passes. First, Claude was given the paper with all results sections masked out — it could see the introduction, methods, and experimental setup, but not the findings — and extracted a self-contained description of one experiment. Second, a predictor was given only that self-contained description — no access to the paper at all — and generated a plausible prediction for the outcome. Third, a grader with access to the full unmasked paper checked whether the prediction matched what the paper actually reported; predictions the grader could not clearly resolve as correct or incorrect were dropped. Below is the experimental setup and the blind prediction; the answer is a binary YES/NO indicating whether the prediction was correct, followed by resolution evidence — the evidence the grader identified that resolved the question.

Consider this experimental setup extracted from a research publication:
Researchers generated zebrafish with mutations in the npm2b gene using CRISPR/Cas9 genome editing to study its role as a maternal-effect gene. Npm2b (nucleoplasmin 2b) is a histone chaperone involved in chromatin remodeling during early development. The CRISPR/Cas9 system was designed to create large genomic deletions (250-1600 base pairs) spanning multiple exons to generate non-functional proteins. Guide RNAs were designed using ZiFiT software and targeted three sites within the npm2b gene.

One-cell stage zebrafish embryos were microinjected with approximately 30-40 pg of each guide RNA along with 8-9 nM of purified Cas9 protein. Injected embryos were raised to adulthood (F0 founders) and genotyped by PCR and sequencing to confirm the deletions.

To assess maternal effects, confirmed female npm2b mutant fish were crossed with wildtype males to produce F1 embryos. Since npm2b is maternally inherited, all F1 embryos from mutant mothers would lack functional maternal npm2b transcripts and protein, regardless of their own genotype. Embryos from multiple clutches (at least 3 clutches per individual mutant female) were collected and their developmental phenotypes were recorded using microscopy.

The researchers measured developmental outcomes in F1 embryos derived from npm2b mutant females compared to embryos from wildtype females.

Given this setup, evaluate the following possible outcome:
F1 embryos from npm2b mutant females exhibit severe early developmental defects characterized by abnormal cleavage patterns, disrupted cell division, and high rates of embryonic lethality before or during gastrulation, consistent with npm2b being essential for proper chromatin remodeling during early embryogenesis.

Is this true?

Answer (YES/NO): YES